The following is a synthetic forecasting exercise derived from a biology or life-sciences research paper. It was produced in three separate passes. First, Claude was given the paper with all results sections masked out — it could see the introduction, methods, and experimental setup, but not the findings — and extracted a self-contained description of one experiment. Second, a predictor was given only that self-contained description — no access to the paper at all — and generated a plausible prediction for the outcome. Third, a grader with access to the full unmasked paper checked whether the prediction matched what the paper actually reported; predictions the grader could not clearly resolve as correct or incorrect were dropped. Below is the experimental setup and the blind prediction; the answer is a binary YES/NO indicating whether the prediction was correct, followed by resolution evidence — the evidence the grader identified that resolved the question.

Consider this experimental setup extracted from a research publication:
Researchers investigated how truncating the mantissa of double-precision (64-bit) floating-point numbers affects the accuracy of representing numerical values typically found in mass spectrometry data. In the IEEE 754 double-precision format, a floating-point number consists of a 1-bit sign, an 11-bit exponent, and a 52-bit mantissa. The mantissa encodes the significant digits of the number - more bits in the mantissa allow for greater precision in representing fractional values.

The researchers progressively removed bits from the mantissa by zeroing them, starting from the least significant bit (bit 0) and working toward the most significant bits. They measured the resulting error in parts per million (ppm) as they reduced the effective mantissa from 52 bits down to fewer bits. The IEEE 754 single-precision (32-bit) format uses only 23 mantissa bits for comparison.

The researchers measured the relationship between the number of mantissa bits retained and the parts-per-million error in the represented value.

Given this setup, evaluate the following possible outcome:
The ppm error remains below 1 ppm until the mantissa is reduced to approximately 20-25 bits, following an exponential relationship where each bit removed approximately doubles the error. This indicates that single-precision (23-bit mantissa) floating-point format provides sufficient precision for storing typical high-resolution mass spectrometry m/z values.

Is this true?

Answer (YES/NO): NO